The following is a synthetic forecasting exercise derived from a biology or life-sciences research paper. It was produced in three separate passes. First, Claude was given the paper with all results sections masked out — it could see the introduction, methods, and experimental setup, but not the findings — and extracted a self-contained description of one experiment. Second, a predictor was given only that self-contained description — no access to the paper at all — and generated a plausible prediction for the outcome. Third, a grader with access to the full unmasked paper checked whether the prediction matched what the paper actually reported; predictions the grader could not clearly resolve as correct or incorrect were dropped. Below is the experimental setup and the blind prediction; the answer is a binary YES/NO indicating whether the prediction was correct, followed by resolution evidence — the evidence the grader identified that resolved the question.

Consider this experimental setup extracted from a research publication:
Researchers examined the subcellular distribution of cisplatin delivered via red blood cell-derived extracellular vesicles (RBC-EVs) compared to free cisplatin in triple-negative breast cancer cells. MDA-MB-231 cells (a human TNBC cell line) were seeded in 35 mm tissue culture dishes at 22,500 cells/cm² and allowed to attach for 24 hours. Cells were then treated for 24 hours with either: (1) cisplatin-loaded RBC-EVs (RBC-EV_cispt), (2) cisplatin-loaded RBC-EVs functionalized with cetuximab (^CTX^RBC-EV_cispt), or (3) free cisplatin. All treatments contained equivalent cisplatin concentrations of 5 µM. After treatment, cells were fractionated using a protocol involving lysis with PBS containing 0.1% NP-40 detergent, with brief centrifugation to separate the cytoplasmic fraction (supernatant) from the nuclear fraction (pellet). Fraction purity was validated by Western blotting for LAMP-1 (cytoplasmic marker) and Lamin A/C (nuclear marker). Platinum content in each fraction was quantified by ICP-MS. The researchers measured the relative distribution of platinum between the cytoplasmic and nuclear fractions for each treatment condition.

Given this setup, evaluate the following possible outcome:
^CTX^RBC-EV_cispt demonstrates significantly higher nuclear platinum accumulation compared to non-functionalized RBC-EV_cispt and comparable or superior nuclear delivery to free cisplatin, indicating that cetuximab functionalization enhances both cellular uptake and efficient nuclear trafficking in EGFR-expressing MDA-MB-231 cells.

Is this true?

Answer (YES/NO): NO